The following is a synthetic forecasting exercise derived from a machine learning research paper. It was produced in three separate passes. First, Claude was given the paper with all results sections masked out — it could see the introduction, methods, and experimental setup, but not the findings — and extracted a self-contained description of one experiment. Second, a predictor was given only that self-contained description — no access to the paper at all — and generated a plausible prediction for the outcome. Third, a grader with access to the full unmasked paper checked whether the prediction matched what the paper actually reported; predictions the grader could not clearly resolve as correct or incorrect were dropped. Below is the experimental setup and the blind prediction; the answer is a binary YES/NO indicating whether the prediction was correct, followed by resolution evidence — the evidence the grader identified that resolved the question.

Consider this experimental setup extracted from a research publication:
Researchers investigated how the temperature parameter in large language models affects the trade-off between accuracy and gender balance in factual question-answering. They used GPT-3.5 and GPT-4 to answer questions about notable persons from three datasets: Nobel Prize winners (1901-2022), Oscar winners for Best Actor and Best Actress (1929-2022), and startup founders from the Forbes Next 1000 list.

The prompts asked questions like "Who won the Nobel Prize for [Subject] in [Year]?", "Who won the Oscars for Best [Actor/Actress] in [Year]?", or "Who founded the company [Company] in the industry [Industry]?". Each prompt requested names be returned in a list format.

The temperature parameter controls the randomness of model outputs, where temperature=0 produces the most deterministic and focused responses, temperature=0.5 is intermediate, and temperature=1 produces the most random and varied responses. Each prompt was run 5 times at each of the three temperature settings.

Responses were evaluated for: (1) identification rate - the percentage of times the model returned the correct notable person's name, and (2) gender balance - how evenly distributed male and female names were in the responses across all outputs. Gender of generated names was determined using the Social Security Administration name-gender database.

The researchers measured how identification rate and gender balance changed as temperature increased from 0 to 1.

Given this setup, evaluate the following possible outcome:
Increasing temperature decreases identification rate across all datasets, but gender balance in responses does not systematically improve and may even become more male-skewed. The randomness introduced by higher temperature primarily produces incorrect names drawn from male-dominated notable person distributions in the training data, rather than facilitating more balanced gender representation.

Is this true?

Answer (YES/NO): NO